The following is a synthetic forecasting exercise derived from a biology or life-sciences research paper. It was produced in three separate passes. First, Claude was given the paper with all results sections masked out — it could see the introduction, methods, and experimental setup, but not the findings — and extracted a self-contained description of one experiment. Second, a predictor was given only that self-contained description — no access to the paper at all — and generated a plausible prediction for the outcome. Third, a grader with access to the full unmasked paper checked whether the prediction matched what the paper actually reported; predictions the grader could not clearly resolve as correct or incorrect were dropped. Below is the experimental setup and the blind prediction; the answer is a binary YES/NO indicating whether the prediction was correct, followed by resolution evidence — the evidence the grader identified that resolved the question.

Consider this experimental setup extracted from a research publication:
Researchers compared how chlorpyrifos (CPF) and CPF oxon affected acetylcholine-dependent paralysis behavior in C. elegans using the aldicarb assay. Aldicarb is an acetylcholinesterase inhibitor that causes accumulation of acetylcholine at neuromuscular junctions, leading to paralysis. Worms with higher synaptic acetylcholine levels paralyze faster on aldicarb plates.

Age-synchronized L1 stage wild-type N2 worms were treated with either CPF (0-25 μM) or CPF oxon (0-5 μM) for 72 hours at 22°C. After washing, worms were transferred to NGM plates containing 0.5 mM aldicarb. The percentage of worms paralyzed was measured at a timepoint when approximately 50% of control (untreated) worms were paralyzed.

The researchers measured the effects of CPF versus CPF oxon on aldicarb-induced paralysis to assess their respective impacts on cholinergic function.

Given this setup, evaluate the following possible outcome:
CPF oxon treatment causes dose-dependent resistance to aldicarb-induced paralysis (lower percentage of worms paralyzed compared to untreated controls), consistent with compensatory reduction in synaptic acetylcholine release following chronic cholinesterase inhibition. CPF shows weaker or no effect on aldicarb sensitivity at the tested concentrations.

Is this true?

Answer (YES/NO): NO